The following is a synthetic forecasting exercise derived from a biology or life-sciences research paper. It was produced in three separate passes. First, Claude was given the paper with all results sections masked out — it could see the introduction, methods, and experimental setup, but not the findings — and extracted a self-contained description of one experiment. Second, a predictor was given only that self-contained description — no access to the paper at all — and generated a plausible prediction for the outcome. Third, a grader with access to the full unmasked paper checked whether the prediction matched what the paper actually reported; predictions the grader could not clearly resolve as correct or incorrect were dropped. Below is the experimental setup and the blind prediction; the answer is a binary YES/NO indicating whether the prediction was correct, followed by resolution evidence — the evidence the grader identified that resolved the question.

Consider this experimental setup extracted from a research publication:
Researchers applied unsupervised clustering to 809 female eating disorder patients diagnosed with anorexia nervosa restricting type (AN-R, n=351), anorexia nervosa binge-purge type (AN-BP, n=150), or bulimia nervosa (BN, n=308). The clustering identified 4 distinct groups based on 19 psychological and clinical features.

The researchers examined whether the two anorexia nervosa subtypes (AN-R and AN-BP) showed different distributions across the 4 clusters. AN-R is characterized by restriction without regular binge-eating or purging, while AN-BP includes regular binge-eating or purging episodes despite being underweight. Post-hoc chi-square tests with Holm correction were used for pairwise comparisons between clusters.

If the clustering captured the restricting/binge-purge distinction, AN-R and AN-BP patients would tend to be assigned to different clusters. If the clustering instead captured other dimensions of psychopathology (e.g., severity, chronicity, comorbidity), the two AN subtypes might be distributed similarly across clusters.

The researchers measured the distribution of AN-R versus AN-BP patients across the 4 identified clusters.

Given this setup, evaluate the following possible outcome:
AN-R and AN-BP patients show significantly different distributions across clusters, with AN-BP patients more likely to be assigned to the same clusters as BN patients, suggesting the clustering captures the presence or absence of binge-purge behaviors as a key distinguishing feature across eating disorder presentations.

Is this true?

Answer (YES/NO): YES